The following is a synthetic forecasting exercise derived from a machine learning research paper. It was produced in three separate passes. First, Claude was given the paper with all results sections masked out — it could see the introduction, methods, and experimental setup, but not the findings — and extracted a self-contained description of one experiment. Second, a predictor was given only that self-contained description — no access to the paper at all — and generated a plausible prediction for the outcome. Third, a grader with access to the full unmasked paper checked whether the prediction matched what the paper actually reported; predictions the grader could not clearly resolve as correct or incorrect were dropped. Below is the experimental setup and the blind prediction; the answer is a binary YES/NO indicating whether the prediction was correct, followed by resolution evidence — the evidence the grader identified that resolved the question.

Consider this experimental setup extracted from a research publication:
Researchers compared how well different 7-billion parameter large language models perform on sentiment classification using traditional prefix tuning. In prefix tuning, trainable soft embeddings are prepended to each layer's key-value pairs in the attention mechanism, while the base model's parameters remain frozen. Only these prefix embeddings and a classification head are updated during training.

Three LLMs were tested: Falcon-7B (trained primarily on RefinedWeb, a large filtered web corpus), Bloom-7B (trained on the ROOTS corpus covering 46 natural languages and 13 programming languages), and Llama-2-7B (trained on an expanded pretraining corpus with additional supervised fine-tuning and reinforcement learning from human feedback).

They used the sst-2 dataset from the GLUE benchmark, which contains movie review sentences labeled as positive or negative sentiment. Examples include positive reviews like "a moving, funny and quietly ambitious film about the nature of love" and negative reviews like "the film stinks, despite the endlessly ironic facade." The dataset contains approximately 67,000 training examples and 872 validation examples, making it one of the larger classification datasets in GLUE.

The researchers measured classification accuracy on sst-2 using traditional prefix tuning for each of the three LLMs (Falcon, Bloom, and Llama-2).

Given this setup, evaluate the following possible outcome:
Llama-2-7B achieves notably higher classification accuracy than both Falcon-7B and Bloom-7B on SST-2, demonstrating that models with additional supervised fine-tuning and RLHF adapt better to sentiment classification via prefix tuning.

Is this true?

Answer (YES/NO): YES